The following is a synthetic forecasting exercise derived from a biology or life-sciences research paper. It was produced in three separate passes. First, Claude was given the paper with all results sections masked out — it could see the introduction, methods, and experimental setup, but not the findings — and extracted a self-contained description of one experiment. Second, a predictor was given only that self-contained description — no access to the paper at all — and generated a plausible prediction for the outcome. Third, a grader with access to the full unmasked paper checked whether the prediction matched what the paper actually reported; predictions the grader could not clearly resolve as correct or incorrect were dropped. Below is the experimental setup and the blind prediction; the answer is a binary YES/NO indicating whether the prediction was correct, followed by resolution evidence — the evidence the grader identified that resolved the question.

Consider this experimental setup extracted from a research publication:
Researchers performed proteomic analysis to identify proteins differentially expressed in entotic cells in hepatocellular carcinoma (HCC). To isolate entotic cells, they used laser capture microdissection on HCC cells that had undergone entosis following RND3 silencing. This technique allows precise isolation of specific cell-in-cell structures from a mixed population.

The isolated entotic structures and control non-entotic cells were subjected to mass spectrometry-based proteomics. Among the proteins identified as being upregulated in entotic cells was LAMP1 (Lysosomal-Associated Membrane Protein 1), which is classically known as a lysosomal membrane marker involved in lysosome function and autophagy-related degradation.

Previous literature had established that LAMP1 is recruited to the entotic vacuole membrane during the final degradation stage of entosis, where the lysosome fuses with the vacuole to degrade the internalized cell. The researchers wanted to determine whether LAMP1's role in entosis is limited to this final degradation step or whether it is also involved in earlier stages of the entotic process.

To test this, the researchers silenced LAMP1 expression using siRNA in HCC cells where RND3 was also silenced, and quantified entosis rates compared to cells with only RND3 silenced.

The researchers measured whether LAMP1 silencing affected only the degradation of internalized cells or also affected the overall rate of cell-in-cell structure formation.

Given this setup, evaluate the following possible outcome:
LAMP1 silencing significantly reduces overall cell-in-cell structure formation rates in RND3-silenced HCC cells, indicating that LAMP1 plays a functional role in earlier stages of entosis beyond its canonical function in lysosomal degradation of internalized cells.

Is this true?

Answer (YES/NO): YES